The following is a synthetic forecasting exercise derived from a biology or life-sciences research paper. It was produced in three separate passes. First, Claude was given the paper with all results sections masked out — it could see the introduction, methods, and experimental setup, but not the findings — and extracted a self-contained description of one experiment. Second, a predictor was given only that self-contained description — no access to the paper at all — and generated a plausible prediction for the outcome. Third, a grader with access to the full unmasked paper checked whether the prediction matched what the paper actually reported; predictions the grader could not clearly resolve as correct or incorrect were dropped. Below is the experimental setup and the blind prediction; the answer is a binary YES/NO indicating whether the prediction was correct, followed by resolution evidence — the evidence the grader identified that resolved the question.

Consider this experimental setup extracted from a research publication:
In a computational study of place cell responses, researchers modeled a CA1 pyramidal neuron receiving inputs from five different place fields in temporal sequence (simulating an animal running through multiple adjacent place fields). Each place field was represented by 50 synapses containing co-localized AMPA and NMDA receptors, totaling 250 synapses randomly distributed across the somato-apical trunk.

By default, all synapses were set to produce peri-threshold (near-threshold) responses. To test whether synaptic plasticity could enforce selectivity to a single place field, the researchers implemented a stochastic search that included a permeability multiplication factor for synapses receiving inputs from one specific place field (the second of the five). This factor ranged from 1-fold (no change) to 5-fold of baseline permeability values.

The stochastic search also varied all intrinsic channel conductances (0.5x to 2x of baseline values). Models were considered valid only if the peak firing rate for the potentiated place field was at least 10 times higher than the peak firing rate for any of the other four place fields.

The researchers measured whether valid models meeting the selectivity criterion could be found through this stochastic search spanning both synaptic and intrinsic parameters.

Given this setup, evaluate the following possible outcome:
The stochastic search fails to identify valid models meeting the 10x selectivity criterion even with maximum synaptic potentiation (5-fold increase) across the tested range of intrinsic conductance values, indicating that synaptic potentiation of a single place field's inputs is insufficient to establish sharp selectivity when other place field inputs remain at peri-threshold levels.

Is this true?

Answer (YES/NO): NO